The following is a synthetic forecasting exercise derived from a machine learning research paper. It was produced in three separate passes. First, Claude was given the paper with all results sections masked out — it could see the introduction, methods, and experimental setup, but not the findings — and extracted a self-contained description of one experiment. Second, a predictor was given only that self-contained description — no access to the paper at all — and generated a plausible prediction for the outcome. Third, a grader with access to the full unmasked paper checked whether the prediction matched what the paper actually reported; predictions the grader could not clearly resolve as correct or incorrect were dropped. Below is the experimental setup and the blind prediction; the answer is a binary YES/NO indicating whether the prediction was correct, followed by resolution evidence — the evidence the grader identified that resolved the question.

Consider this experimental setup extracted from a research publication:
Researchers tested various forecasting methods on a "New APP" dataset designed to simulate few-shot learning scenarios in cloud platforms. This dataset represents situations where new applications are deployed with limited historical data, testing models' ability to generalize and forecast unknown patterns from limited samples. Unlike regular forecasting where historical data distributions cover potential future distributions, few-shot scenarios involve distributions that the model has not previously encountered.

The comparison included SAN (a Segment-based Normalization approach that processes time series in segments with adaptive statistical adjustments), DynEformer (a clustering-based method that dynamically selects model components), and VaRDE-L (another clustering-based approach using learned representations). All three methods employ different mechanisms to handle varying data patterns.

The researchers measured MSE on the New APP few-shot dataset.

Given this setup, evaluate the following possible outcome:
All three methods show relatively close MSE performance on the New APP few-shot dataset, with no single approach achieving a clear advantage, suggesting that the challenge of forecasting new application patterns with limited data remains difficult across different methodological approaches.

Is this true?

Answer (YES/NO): NO